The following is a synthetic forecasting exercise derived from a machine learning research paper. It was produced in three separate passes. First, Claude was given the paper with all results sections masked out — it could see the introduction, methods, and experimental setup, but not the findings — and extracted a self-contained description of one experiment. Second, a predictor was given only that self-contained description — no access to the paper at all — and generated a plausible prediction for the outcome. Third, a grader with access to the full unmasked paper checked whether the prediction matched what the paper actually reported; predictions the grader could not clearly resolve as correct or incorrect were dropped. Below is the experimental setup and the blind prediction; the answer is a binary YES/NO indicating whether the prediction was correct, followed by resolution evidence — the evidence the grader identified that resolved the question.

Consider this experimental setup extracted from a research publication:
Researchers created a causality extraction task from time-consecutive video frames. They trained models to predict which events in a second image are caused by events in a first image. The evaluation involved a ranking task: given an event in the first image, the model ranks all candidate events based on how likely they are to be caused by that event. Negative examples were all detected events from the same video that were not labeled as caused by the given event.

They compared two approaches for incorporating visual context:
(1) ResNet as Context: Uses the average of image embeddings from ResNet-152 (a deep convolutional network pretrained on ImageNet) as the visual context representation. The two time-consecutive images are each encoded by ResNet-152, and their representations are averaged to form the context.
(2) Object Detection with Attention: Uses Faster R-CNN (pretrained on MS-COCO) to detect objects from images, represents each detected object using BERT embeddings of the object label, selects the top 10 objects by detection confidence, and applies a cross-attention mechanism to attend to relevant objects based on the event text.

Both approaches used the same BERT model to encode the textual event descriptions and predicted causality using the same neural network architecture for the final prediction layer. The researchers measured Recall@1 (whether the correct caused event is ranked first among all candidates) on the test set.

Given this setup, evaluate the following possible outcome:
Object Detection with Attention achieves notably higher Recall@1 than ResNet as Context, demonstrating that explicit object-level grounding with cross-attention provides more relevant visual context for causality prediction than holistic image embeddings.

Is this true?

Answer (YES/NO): YES